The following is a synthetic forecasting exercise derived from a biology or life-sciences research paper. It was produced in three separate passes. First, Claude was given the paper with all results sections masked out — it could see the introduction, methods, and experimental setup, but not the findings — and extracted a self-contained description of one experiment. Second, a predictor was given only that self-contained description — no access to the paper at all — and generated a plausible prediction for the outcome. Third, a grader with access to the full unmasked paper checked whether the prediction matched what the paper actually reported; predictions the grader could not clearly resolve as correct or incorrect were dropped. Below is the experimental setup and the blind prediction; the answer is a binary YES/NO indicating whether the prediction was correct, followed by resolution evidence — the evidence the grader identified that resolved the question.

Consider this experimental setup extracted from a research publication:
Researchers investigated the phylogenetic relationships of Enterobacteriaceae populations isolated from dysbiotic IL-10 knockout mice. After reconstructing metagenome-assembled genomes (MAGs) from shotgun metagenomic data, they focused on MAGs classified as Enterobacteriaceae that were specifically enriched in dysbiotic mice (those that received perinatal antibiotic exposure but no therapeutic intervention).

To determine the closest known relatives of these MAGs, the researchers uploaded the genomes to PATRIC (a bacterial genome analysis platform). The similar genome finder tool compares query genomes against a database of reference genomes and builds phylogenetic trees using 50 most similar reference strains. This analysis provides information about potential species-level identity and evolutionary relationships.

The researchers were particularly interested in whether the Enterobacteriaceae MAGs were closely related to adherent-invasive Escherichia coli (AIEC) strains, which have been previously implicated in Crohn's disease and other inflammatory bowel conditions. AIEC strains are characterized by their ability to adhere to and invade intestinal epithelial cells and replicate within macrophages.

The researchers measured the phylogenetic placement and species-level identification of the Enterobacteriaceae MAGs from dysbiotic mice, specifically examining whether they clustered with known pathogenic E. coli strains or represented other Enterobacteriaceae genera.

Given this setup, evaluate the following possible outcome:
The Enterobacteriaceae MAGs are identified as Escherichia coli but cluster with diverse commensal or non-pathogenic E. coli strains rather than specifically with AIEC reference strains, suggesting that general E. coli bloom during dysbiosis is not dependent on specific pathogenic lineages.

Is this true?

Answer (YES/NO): NO